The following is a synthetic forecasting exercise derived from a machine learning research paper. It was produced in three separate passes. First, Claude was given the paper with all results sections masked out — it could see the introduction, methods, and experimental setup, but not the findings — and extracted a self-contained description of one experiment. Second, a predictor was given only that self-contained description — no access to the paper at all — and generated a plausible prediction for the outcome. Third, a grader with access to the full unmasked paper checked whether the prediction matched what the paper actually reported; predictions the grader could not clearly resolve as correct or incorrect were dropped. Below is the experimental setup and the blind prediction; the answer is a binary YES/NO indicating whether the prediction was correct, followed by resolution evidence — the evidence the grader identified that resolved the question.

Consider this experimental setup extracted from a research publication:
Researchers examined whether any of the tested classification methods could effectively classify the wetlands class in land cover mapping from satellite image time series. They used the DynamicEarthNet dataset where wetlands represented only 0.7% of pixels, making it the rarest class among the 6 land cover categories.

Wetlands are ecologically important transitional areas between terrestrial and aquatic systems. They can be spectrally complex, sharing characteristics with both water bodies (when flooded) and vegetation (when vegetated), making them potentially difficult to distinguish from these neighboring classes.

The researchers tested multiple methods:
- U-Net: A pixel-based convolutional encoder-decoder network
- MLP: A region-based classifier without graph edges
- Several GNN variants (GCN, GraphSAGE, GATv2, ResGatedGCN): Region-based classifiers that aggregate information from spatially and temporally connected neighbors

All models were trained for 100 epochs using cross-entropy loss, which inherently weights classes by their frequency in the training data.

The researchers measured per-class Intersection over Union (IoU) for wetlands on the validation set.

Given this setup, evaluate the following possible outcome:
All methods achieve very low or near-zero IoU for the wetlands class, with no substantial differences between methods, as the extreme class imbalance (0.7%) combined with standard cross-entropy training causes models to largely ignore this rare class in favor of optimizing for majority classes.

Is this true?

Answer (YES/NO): YES